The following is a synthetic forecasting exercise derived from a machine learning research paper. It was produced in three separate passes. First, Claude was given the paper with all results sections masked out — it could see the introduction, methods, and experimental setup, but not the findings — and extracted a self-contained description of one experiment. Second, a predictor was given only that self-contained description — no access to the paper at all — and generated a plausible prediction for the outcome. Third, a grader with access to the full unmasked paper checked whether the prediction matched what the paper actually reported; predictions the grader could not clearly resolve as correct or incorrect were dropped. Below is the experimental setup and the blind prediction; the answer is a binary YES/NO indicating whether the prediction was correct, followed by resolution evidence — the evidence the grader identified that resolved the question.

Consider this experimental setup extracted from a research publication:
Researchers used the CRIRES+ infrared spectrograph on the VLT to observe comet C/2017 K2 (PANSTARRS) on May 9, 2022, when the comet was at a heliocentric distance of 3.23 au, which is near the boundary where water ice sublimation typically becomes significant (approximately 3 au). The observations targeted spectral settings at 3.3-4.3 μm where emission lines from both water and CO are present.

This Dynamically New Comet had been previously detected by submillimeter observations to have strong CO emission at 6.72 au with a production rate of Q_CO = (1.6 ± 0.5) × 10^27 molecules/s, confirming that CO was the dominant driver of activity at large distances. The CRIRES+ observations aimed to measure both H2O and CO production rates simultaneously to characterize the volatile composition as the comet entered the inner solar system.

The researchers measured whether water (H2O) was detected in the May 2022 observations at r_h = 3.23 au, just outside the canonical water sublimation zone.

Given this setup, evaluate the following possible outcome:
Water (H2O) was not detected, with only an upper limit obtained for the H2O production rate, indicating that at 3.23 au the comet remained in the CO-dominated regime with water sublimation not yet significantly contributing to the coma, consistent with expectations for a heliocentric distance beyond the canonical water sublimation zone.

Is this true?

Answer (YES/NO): NO